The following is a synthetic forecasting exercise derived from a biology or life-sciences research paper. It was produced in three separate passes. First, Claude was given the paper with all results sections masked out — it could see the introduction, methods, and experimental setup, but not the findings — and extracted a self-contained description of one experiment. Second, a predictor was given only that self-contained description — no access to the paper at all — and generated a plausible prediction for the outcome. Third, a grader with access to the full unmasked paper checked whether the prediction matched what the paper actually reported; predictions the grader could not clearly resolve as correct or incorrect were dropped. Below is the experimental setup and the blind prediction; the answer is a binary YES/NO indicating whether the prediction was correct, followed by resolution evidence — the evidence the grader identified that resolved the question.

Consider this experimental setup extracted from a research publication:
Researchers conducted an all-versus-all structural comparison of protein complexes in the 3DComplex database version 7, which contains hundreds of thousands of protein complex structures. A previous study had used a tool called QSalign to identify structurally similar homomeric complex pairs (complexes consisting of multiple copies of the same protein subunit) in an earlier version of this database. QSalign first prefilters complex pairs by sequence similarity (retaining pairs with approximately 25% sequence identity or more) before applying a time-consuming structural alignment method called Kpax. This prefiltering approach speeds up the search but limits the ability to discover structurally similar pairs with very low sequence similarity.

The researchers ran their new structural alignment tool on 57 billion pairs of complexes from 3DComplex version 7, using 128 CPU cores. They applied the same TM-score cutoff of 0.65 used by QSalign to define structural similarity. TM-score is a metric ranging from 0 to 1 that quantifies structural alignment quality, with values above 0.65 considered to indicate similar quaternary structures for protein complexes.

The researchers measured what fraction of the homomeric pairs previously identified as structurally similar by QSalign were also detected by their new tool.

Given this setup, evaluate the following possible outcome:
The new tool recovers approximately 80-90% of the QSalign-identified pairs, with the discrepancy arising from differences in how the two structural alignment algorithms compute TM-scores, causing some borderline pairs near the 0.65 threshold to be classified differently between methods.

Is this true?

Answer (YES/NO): NO